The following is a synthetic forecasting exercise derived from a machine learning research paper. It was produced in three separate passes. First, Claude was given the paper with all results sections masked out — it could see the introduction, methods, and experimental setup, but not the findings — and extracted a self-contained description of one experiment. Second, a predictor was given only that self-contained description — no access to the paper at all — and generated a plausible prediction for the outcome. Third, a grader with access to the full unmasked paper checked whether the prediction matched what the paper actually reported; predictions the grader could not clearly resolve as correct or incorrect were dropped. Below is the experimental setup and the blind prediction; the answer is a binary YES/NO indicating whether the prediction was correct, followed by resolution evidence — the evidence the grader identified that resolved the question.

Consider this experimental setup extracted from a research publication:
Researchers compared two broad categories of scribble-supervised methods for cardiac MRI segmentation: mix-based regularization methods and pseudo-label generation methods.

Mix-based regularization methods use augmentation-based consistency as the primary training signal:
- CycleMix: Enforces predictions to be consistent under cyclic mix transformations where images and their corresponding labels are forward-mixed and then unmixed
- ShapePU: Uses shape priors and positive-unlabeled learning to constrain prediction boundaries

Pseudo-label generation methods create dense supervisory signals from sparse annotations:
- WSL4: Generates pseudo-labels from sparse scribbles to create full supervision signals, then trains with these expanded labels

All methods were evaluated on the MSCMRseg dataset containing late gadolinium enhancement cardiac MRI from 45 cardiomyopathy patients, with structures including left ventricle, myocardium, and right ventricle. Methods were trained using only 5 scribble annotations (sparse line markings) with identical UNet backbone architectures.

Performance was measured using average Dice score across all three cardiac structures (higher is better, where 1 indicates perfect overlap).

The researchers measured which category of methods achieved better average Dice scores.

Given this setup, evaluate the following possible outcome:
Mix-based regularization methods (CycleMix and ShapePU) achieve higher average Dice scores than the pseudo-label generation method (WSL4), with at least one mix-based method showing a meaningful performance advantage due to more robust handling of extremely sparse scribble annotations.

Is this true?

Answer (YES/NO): NO